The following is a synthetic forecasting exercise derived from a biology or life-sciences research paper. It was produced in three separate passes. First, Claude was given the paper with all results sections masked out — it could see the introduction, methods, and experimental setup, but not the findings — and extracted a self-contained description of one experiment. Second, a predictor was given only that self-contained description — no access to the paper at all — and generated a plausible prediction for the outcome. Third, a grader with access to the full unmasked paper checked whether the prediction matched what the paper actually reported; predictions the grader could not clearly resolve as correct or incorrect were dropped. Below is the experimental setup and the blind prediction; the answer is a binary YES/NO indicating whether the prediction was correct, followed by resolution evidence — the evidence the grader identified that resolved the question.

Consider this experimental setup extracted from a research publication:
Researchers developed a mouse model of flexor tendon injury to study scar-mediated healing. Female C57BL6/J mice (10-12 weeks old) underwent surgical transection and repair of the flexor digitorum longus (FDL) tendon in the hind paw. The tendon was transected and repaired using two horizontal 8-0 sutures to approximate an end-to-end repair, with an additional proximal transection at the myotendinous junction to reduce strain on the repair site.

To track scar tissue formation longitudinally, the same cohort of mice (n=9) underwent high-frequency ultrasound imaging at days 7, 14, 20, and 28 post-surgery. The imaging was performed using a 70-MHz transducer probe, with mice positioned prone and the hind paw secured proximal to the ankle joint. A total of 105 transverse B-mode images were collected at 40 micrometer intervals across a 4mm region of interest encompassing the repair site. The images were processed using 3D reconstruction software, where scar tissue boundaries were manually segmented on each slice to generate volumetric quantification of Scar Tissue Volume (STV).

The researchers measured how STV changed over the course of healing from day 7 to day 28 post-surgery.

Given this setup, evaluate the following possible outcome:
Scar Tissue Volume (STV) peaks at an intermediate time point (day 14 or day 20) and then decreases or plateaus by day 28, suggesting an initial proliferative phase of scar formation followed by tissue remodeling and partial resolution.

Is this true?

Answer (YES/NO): YES